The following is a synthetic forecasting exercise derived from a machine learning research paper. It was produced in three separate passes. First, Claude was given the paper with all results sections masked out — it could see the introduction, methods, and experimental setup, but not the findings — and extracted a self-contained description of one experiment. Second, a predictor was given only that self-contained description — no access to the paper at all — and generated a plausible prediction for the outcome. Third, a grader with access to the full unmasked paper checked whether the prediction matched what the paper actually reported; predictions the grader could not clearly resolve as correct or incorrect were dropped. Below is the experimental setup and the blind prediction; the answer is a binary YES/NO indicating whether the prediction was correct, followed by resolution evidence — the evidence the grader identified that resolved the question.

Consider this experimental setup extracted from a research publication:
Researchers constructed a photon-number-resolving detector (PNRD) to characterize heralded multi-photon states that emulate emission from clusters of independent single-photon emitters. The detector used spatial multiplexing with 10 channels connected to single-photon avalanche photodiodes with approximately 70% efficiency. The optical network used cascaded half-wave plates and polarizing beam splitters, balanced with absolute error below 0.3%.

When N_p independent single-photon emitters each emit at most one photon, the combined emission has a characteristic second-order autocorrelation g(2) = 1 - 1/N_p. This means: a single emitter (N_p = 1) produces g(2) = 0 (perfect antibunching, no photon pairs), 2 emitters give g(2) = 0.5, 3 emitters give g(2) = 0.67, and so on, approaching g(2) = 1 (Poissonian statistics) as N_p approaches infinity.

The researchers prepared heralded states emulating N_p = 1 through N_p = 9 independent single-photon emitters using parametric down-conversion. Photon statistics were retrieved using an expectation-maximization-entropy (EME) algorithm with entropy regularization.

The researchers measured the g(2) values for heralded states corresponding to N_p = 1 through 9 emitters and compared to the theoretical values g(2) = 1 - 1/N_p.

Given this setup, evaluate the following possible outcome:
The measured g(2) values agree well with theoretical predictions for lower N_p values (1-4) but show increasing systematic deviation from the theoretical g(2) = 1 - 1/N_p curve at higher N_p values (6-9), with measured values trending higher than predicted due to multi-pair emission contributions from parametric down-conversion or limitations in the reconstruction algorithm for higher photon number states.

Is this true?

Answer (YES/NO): NO